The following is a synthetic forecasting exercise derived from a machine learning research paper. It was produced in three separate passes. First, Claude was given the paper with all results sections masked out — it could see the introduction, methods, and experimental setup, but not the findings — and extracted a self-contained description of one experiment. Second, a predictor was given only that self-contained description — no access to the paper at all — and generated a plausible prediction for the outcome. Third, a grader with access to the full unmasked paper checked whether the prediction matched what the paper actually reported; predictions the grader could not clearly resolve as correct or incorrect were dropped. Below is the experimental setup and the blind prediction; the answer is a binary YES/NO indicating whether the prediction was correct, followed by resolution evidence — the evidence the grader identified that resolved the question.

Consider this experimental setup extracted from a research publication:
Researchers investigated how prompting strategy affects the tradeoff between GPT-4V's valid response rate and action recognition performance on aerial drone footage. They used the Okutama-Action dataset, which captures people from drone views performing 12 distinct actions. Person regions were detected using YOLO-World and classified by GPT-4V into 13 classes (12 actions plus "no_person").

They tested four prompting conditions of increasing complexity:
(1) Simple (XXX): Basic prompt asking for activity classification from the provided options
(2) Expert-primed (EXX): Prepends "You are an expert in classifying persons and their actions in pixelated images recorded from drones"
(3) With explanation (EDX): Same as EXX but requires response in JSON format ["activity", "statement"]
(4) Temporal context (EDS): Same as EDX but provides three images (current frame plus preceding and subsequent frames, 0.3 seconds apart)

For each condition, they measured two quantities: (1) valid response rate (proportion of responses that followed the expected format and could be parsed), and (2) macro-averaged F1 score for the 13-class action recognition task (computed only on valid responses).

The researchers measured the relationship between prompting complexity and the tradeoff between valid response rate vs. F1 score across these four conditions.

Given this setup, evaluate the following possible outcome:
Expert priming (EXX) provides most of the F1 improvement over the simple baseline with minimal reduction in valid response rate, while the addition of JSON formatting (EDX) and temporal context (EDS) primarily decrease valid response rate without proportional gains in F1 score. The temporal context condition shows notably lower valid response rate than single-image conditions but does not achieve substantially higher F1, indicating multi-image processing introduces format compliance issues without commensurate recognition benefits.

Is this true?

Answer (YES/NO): NO